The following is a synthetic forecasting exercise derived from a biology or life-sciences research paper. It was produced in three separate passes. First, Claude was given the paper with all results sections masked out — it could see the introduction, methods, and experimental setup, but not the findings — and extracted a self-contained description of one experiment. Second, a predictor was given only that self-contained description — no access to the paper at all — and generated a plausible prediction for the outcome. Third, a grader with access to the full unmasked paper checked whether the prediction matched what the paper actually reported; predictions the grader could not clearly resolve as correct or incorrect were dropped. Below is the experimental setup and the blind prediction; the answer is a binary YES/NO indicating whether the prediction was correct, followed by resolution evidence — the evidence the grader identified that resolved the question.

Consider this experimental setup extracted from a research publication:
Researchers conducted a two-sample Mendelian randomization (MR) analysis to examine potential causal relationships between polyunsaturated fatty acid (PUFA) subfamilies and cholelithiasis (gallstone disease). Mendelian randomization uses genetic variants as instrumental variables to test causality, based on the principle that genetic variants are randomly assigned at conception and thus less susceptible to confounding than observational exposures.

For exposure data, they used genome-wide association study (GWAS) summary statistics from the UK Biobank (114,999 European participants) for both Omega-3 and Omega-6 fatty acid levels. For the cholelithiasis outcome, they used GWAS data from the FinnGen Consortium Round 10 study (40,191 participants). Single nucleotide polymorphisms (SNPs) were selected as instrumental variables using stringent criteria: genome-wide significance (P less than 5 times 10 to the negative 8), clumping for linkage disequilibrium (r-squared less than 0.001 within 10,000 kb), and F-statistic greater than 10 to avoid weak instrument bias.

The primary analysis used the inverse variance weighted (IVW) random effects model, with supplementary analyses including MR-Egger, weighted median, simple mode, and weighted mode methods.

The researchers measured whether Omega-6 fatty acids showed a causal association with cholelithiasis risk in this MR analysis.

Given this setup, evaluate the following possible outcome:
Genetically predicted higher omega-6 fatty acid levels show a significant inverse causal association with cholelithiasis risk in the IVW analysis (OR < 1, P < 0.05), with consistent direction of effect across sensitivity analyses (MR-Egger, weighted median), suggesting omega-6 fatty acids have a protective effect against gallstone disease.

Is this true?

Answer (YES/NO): NO